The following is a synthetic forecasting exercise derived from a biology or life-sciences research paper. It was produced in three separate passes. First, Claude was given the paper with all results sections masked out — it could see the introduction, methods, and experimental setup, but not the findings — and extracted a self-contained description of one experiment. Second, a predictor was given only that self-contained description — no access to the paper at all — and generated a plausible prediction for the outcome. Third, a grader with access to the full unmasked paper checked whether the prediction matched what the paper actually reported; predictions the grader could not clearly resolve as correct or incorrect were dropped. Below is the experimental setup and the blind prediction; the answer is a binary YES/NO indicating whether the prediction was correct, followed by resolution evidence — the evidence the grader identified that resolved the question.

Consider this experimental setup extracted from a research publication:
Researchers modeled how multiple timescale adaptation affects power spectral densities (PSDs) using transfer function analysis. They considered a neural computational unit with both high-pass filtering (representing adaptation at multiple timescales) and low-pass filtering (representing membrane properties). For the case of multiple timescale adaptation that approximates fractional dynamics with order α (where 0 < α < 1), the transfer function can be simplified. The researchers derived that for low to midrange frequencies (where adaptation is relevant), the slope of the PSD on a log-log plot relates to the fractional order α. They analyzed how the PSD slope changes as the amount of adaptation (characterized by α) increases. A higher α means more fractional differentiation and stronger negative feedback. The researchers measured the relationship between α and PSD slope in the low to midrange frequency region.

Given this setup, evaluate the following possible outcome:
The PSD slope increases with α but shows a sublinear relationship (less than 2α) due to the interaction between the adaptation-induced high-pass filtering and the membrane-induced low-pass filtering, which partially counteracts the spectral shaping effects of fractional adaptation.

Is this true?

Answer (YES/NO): NO